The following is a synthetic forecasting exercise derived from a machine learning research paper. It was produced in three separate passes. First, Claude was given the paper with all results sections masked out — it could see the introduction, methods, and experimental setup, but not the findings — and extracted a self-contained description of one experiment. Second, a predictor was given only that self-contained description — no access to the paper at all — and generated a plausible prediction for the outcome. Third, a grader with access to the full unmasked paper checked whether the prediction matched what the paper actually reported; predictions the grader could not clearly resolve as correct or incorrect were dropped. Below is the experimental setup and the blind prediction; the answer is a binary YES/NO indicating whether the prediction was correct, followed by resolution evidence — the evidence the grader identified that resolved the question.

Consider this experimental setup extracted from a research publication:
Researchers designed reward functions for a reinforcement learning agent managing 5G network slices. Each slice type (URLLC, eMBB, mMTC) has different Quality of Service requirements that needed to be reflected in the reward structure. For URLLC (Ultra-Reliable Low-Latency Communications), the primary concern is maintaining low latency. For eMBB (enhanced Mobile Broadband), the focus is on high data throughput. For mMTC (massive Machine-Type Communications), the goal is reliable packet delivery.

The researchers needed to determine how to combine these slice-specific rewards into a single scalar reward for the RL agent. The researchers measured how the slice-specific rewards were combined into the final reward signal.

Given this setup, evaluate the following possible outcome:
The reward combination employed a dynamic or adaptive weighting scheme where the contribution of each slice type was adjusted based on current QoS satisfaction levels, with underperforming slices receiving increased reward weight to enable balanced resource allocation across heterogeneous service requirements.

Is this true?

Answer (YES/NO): NO